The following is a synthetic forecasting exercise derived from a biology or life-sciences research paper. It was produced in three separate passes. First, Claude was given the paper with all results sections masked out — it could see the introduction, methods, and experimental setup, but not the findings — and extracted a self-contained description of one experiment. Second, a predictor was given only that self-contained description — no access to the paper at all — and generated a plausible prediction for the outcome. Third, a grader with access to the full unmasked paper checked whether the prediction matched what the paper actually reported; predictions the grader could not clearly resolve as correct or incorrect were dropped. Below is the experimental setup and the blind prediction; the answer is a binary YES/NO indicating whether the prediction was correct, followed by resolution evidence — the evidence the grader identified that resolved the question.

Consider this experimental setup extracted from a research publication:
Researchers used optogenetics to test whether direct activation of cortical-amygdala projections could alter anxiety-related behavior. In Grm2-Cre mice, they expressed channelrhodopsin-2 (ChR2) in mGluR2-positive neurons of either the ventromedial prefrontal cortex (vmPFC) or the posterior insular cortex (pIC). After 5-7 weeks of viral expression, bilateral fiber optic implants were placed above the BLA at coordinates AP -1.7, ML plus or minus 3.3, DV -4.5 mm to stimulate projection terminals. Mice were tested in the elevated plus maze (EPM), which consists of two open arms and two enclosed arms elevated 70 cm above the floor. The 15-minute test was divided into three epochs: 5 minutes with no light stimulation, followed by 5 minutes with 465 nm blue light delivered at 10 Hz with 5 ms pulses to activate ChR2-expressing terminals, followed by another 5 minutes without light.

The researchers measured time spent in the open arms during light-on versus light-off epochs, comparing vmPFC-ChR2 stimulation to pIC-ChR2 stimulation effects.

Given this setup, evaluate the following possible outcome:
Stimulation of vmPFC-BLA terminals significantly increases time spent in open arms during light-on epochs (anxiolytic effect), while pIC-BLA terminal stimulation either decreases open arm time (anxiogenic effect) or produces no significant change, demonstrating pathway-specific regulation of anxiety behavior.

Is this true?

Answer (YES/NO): NO